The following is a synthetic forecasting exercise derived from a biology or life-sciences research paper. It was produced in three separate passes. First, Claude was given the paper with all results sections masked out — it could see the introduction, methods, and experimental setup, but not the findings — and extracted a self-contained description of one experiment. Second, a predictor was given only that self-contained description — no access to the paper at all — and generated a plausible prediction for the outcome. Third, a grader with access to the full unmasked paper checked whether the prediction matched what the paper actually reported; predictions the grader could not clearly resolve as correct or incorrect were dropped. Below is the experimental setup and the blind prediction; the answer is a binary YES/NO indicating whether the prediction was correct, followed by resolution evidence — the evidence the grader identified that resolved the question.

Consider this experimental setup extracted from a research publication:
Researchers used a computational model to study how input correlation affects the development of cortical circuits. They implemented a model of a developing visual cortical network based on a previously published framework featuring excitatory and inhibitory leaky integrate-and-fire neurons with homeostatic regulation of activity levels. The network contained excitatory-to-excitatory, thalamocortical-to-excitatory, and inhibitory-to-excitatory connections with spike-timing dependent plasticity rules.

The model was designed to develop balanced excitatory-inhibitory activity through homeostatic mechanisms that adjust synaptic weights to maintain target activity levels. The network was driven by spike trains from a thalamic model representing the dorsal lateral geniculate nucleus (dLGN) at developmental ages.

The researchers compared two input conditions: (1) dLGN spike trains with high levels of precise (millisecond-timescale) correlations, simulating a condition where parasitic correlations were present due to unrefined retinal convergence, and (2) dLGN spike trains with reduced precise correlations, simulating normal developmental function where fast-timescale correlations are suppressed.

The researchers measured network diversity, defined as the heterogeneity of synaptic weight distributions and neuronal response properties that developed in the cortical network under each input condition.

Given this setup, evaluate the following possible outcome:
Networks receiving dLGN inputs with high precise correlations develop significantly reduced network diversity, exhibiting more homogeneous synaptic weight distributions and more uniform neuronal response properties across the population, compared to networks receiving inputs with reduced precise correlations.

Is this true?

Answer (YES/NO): NO